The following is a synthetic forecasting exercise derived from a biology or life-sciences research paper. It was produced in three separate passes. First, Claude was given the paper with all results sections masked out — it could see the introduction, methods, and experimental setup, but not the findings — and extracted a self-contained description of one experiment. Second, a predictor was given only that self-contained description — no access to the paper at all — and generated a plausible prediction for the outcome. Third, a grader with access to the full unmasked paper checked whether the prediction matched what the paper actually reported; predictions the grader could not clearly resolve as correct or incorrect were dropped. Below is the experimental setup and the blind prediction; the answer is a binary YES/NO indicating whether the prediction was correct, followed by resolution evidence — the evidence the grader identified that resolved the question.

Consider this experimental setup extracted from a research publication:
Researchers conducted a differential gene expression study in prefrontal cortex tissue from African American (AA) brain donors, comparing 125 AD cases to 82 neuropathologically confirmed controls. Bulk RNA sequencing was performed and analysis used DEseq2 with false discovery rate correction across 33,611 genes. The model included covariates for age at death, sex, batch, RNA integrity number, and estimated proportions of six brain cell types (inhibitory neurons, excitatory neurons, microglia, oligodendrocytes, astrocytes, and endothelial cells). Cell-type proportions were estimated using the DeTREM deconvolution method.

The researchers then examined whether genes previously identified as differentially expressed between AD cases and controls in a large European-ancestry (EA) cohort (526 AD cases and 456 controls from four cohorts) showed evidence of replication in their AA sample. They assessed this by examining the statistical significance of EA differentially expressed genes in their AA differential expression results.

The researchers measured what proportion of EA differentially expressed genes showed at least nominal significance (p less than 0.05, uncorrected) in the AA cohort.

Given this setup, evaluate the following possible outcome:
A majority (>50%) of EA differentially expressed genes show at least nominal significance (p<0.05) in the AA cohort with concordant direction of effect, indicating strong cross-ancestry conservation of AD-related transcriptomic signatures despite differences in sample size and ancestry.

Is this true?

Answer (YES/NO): NO